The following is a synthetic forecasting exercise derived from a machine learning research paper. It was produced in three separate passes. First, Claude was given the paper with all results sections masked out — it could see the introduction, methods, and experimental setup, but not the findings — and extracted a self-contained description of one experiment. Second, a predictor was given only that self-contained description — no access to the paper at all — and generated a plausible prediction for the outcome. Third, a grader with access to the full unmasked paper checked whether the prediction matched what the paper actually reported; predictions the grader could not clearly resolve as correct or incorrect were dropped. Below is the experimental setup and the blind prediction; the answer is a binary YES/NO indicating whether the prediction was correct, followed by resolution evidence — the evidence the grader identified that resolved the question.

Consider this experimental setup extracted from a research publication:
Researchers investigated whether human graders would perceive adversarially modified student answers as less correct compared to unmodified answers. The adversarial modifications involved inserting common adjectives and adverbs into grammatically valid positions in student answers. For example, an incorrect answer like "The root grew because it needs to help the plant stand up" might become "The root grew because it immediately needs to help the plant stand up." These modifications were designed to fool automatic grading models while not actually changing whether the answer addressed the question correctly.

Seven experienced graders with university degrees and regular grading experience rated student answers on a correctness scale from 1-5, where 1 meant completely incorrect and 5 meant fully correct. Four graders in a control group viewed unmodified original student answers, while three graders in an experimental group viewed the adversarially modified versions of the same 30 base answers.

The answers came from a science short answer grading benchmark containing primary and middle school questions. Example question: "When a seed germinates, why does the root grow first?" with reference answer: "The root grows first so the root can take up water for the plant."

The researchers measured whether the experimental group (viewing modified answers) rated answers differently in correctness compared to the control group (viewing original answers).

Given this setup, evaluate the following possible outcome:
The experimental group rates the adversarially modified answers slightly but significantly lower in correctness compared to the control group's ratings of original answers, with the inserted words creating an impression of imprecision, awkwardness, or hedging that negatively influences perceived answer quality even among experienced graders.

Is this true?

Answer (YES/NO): NO